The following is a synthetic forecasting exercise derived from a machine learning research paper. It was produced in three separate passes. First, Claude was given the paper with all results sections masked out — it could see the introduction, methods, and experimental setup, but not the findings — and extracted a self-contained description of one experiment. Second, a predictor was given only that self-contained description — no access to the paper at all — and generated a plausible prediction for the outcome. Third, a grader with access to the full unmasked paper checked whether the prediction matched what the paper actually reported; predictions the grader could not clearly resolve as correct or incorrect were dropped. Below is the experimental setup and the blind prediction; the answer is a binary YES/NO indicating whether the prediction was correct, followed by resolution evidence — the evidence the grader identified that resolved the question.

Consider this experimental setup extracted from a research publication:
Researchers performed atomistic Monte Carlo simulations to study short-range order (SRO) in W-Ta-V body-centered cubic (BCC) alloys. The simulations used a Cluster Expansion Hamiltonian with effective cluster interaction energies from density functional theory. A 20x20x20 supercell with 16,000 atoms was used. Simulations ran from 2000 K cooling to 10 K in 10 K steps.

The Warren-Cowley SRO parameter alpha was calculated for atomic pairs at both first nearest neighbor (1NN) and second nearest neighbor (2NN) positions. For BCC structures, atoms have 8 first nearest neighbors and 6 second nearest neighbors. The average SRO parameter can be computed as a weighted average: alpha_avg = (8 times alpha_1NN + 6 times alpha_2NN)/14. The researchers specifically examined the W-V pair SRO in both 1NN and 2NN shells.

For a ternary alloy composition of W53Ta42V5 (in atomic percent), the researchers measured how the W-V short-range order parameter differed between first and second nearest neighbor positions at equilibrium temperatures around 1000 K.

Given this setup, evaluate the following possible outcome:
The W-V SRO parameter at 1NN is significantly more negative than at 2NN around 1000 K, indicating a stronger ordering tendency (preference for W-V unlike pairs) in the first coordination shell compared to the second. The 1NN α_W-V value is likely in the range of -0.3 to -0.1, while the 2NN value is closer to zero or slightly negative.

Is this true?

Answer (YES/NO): NO